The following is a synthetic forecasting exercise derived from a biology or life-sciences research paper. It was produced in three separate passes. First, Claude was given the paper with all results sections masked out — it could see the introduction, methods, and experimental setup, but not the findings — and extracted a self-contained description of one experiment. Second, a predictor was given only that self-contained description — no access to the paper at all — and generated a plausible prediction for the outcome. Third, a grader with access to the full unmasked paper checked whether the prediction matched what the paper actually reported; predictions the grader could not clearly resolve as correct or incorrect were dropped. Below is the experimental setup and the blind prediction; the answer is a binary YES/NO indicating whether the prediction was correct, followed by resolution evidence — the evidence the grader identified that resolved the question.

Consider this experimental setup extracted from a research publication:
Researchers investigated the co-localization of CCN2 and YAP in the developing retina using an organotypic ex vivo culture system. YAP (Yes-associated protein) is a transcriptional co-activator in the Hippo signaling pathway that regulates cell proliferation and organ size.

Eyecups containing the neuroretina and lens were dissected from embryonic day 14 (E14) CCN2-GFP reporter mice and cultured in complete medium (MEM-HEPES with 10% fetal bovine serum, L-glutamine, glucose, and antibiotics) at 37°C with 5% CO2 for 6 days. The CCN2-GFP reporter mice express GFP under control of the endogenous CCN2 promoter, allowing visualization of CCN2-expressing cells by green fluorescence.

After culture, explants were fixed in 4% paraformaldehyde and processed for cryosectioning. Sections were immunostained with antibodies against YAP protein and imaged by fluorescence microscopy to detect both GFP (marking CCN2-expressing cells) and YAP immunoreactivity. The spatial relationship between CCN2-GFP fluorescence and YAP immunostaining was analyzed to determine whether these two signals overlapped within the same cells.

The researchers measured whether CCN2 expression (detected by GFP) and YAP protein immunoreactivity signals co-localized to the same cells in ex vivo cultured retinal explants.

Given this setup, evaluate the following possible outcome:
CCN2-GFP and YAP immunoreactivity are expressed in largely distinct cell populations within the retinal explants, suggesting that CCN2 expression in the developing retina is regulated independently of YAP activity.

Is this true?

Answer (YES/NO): NO